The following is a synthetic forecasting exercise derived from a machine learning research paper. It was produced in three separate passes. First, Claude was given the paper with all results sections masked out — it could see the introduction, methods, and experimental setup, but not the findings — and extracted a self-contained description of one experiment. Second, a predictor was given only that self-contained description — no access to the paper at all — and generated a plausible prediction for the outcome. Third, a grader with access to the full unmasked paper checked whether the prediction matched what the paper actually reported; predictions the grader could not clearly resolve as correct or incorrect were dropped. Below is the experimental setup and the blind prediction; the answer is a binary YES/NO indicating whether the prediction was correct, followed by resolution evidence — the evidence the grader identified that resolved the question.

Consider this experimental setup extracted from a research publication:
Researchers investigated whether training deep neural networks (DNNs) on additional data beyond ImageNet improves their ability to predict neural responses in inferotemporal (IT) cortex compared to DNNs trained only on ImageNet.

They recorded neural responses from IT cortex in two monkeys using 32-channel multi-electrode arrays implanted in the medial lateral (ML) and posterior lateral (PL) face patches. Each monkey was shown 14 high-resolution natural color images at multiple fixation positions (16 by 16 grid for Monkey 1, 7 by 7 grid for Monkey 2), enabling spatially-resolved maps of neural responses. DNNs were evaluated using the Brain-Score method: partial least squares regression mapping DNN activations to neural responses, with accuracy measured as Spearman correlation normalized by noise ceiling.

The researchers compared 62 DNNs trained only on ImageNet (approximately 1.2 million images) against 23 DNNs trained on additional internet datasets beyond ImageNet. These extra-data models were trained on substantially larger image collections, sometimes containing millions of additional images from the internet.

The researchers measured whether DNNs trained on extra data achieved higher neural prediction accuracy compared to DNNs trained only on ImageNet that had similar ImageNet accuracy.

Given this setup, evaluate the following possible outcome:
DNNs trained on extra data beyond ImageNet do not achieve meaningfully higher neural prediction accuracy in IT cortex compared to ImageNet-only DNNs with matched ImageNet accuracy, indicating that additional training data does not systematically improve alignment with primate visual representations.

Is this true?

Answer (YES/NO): YES